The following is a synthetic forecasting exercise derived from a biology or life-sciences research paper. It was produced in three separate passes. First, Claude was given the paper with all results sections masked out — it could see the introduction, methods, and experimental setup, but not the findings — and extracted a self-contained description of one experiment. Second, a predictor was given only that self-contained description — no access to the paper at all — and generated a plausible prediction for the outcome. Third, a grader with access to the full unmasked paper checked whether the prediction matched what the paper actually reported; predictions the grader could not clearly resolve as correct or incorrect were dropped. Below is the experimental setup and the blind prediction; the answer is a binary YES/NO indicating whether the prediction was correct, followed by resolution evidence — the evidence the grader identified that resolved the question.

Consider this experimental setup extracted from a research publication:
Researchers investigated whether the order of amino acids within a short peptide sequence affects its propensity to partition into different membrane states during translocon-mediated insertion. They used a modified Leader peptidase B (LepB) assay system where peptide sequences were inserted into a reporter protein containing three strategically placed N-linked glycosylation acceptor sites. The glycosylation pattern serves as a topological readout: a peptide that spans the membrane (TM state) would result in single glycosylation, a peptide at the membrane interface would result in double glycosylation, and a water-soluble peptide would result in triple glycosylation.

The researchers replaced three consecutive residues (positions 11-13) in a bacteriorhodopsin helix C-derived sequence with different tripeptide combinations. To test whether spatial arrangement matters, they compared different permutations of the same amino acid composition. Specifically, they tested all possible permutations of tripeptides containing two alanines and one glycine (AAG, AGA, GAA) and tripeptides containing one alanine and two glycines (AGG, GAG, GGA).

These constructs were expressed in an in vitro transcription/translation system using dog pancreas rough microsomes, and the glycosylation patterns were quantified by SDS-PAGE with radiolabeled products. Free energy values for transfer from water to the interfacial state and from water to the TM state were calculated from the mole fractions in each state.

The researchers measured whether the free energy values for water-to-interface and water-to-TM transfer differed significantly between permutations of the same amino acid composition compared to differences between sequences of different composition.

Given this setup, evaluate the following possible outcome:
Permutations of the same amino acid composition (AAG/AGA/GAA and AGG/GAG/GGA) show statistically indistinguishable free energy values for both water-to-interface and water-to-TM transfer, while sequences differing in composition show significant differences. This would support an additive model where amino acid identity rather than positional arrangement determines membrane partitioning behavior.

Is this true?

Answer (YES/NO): YES